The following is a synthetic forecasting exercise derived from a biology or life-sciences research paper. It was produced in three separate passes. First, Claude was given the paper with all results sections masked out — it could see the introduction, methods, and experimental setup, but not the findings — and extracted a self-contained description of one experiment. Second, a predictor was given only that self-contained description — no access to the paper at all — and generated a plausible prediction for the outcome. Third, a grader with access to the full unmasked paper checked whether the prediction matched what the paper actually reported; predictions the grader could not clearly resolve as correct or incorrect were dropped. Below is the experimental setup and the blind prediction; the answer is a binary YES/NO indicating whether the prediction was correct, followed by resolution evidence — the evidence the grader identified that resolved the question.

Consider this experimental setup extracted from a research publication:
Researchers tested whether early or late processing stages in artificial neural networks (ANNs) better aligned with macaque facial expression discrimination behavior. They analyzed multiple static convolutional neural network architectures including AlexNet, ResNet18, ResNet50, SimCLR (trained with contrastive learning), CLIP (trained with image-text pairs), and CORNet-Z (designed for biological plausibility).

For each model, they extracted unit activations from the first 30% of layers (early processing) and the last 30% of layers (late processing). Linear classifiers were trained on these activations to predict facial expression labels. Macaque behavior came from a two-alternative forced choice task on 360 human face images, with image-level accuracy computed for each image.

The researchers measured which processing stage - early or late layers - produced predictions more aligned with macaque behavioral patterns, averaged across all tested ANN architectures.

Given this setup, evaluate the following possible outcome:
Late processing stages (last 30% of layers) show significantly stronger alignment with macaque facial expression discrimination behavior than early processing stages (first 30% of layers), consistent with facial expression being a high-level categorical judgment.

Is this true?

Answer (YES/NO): YES